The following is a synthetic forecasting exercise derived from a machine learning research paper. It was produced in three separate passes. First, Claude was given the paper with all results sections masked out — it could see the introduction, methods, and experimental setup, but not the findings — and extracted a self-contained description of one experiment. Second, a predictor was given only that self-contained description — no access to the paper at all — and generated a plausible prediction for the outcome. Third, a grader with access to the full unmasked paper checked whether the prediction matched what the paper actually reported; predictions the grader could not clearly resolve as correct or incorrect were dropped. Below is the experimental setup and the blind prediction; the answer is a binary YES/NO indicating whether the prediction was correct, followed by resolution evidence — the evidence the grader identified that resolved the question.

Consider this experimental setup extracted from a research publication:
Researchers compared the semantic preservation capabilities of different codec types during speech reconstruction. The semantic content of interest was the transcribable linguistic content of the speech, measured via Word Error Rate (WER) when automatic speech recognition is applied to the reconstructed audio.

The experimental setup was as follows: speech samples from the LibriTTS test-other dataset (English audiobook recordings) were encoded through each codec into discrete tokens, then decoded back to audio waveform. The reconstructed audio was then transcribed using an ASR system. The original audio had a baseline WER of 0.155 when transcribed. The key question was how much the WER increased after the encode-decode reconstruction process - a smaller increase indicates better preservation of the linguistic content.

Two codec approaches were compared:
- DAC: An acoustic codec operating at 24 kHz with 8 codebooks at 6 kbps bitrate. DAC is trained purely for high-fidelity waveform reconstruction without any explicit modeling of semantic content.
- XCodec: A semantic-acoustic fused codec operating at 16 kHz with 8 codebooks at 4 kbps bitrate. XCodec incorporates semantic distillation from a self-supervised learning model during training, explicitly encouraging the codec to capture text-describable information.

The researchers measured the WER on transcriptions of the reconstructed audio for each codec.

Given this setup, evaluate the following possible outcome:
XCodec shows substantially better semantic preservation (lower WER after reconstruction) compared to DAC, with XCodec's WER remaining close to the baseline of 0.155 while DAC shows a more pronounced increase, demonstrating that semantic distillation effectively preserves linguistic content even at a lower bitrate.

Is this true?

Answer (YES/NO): NO